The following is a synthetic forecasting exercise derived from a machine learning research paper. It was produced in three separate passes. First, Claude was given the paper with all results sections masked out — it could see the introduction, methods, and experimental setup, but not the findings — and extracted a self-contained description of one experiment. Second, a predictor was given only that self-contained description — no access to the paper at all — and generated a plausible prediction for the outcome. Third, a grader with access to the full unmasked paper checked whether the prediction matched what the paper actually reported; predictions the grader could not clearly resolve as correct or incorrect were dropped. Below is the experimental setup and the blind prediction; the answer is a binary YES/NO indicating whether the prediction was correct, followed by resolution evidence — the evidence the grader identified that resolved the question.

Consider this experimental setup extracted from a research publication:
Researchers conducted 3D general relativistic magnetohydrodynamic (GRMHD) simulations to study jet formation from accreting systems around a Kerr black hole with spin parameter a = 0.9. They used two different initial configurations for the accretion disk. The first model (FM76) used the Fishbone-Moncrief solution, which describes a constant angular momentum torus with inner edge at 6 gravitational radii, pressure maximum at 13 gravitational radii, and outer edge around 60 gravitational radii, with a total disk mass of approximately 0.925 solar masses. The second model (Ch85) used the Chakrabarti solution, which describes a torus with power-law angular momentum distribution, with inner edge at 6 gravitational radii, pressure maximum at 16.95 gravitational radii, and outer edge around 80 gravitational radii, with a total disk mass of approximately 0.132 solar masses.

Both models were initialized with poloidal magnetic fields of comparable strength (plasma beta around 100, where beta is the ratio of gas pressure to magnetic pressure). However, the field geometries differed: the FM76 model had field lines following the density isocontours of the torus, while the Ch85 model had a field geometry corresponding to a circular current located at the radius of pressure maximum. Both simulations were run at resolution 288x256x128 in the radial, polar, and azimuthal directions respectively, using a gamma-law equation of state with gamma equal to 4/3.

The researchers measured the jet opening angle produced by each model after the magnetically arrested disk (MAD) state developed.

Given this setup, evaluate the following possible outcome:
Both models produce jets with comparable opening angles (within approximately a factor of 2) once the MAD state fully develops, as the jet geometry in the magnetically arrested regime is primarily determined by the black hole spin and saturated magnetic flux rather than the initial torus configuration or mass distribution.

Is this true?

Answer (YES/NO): NO